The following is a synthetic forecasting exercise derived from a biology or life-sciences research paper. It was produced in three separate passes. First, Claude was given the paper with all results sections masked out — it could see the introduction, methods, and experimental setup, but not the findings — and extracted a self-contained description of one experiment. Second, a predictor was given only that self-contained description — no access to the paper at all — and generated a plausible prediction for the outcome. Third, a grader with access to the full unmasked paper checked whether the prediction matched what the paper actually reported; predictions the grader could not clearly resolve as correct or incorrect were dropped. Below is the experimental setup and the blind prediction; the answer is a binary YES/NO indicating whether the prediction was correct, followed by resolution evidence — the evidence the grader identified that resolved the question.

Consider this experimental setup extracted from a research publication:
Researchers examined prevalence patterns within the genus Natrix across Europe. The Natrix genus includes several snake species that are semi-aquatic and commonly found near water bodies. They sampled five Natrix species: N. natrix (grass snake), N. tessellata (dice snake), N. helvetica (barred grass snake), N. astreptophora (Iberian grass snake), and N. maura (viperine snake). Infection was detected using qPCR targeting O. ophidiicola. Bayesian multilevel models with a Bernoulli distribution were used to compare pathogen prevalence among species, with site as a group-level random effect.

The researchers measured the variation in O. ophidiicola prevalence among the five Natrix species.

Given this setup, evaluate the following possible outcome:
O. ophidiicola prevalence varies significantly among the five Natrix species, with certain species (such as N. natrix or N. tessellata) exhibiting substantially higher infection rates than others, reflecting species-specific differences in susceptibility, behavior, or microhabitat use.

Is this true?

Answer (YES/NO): YES